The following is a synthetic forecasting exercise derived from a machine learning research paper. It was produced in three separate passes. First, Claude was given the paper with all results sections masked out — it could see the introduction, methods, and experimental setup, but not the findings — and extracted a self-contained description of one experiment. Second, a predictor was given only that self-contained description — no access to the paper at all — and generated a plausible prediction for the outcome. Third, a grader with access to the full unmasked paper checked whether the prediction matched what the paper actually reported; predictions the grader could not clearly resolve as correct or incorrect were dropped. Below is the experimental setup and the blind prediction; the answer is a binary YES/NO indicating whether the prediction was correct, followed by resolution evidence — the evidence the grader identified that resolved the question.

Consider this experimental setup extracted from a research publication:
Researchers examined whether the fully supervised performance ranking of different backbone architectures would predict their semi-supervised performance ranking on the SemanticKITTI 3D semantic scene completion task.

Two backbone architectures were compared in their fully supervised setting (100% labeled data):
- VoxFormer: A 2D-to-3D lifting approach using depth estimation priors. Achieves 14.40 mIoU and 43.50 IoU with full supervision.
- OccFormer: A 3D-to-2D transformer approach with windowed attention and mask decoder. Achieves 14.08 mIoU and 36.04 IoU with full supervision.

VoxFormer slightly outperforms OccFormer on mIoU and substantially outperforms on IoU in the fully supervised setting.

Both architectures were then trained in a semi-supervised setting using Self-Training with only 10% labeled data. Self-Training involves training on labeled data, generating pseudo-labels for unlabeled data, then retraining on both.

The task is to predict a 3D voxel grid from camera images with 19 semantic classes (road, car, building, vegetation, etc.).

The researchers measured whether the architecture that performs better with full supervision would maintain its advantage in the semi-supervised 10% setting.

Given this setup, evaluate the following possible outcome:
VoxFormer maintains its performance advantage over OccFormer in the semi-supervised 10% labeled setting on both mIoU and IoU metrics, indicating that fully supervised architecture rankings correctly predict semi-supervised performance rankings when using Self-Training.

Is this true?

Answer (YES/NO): YES